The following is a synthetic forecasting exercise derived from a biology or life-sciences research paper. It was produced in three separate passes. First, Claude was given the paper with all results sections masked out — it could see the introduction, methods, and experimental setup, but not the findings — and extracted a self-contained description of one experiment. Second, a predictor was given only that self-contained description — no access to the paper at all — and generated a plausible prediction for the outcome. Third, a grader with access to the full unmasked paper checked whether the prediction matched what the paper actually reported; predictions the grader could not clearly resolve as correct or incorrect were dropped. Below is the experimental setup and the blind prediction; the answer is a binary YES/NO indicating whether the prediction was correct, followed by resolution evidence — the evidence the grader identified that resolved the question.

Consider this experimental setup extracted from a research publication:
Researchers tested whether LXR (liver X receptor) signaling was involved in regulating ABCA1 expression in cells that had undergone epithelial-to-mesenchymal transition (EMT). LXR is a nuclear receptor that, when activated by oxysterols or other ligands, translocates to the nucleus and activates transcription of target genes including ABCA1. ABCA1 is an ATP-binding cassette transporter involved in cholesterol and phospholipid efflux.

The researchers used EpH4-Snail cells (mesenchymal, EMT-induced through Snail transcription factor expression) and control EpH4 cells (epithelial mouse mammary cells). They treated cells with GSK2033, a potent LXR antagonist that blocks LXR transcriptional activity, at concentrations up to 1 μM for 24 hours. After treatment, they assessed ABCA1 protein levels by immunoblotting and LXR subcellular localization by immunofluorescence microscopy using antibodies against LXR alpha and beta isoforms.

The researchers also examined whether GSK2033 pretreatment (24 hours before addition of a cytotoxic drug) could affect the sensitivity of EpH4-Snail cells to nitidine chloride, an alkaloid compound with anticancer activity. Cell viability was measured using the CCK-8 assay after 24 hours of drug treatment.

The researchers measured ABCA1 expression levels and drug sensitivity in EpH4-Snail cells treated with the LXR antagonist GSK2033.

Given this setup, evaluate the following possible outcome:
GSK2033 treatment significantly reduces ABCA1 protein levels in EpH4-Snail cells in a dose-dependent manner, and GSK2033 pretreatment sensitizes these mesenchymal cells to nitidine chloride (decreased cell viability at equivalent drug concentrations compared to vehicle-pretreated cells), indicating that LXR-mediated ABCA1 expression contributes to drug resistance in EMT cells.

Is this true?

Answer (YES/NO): NO